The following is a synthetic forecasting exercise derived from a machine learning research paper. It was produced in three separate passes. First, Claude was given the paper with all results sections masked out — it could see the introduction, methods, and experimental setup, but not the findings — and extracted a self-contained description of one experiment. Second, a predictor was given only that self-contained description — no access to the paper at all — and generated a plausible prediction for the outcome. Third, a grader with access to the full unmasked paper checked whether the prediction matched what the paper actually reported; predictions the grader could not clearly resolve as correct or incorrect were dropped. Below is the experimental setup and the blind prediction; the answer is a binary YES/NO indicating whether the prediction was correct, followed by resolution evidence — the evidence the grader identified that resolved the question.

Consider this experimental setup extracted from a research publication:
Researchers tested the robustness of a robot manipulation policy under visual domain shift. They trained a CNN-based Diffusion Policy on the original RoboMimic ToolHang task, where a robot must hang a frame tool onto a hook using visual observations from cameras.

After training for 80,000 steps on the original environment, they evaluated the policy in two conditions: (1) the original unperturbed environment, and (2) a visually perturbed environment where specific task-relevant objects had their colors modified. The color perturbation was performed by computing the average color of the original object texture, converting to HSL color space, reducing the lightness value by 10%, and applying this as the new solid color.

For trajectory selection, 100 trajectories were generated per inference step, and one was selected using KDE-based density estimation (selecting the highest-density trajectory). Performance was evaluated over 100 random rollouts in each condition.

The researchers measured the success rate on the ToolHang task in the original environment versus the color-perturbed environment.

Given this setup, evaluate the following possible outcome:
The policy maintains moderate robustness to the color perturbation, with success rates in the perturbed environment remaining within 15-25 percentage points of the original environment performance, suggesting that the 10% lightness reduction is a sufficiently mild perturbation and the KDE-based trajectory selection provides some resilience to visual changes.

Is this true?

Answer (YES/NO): NO